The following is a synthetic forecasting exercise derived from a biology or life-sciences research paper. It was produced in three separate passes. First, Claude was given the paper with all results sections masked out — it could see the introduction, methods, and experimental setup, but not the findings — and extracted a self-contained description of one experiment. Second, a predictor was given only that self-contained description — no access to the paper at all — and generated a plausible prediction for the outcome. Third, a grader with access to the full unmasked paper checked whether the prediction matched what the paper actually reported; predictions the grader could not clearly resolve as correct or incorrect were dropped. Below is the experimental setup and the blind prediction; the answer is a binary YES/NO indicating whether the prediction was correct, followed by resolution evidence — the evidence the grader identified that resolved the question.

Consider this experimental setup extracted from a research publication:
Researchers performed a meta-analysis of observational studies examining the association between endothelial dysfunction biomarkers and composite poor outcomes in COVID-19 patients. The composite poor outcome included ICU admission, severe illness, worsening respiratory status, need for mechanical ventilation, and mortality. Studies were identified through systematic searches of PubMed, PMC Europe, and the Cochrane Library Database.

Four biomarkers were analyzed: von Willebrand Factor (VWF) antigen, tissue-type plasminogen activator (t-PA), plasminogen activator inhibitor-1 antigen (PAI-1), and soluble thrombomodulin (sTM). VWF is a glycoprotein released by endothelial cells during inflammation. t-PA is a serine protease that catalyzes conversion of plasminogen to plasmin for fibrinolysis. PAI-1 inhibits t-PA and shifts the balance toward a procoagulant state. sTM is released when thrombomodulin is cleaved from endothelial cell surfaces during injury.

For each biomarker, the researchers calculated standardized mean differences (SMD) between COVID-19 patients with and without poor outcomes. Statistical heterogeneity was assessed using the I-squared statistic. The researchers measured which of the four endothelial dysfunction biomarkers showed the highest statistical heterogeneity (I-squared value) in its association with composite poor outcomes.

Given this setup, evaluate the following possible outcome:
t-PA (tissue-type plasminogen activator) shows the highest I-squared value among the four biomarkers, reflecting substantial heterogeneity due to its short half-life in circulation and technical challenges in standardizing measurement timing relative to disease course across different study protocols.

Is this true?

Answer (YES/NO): NO